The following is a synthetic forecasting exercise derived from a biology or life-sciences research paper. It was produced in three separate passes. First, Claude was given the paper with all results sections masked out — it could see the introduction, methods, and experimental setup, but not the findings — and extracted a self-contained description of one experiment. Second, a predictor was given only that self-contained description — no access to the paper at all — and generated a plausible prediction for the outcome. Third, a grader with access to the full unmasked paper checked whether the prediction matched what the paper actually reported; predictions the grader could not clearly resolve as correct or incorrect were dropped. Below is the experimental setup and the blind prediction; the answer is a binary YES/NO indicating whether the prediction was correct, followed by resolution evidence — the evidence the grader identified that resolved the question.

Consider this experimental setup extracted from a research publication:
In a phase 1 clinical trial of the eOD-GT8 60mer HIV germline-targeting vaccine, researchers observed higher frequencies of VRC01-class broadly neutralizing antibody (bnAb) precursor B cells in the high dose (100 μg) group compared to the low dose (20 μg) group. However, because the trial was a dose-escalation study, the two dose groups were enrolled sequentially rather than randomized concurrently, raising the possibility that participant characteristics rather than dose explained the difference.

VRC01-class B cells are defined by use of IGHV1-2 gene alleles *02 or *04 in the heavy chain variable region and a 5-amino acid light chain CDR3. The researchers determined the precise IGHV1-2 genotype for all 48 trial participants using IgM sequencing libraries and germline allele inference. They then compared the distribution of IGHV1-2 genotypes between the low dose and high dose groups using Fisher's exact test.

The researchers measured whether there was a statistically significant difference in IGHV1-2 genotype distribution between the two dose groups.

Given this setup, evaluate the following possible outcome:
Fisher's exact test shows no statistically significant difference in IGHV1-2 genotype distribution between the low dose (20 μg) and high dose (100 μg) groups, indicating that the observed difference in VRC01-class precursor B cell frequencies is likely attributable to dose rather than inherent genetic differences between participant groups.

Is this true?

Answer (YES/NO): NO